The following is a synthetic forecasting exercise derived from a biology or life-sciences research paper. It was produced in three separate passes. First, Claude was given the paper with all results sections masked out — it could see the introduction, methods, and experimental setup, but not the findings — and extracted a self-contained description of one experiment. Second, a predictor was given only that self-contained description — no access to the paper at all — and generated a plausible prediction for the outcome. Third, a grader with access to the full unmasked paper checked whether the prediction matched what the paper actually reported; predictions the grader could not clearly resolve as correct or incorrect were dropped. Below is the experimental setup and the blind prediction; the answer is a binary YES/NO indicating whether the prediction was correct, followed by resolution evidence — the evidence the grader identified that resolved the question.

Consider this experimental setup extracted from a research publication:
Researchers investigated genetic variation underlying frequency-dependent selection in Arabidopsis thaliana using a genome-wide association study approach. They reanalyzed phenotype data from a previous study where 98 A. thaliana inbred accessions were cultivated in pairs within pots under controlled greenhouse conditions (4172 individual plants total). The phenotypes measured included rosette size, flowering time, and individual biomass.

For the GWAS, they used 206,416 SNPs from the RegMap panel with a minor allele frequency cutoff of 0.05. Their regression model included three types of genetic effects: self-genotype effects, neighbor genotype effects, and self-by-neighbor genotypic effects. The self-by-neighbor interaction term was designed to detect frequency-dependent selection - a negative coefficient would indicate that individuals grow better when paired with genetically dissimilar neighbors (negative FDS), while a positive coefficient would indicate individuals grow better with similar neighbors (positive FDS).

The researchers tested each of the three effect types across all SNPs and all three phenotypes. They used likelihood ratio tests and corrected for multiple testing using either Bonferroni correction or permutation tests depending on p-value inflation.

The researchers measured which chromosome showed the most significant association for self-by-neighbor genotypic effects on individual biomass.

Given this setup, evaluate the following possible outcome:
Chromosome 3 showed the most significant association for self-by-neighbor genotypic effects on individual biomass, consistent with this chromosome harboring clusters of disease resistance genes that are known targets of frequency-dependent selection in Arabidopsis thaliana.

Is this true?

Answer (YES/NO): NO